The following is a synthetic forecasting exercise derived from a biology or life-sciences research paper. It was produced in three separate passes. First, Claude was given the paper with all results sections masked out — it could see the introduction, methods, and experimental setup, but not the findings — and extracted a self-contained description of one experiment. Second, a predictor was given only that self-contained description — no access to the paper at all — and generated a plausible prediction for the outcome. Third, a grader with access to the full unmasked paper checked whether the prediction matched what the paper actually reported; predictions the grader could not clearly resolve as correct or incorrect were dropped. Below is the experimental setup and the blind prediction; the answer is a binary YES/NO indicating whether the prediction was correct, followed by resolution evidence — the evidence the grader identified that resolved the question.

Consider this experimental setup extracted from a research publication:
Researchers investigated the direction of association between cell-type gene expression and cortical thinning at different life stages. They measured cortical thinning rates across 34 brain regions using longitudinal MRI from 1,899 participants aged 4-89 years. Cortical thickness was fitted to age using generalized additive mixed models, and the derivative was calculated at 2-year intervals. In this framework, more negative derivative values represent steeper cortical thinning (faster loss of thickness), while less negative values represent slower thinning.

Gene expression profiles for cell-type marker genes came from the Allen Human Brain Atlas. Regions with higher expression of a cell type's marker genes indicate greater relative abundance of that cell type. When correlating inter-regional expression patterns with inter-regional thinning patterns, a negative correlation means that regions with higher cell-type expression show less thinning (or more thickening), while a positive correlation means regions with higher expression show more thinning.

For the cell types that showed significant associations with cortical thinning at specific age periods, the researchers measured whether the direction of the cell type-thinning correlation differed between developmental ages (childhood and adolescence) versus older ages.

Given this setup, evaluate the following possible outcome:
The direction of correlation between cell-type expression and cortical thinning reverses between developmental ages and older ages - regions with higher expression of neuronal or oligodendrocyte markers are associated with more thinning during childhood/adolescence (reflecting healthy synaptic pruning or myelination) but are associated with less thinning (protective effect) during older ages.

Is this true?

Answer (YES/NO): NO